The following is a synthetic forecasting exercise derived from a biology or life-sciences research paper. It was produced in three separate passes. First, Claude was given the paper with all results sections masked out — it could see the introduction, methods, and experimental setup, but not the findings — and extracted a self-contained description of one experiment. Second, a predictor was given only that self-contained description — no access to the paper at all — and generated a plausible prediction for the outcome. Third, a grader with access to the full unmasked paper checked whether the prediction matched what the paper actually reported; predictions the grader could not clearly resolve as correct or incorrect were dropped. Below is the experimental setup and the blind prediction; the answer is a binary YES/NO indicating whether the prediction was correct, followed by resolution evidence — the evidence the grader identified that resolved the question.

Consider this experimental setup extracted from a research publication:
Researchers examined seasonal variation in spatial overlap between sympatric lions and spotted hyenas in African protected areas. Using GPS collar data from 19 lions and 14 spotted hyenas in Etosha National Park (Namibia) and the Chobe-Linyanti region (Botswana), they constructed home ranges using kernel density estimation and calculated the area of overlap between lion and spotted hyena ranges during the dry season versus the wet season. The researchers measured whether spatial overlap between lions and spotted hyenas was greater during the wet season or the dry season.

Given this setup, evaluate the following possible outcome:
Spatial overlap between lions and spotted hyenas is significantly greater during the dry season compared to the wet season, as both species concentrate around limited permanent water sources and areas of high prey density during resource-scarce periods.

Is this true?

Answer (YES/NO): NO